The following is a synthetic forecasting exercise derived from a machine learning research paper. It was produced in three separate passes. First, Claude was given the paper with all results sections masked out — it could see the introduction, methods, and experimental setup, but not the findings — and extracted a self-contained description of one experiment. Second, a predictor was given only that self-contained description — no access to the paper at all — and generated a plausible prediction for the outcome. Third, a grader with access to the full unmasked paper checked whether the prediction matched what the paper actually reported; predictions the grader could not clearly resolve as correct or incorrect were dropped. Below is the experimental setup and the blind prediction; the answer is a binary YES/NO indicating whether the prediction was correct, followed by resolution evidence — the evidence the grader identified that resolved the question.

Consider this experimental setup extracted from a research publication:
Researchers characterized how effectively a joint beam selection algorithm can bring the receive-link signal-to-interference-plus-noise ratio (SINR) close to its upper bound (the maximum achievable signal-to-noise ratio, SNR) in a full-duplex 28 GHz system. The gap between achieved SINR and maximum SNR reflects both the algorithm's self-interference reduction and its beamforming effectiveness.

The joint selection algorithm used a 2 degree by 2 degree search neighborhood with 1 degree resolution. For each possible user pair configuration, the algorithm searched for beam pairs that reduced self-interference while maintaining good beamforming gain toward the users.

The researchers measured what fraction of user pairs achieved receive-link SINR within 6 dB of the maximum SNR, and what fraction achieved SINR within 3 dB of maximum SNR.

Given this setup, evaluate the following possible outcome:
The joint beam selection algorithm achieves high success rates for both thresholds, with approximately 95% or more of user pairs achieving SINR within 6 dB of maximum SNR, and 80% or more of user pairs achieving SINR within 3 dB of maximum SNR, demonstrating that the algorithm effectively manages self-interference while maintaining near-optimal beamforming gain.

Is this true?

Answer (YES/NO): NO